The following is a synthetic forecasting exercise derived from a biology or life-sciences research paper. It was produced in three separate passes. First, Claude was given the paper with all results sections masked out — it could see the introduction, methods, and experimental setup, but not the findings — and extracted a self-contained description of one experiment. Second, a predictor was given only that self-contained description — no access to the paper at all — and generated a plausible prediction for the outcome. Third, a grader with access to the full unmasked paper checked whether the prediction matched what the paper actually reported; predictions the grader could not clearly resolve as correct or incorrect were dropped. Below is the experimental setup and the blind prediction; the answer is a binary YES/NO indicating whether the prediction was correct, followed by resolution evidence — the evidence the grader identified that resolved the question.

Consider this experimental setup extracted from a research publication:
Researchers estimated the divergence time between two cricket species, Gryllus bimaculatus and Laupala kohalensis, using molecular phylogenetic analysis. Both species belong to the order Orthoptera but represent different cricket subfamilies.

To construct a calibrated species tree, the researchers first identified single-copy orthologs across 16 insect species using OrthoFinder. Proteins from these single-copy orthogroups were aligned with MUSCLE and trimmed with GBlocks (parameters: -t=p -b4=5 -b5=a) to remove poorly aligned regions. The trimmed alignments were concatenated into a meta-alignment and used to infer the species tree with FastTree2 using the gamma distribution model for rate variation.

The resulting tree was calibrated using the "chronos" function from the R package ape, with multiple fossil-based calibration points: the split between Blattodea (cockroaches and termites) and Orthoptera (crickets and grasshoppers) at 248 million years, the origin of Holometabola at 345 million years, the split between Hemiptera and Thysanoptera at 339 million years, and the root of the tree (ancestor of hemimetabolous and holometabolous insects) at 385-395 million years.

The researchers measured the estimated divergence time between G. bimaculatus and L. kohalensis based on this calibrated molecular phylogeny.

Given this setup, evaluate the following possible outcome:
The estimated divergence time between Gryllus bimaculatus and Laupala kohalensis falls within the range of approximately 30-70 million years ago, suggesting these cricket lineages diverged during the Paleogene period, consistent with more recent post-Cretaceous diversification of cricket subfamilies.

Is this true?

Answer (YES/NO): NO